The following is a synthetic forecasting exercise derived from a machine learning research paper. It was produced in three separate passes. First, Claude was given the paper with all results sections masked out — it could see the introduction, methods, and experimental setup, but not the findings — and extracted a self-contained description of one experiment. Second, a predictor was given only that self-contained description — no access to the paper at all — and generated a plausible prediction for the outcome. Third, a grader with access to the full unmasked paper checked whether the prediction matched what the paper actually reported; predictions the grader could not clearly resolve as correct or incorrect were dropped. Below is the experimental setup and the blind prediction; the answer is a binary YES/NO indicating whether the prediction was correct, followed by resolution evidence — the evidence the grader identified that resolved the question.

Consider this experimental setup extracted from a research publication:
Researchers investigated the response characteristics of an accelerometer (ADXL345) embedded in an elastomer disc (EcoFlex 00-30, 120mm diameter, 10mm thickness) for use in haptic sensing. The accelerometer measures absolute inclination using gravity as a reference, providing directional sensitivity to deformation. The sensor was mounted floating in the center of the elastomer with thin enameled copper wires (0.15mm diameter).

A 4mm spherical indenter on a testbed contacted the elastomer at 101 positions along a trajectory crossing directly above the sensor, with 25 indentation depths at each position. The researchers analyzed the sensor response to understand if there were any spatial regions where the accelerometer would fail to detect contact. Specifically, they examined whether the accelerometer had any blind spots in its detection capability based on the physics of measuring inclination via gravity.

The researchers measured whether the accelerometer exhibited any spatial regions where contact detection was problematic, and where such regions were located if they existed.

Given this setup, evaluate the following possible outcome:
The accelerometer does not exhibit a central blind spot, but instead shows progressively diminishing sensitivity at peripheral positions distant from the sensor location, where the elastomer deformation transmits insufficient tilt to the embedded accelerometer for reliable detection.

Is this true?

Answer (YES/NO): NO